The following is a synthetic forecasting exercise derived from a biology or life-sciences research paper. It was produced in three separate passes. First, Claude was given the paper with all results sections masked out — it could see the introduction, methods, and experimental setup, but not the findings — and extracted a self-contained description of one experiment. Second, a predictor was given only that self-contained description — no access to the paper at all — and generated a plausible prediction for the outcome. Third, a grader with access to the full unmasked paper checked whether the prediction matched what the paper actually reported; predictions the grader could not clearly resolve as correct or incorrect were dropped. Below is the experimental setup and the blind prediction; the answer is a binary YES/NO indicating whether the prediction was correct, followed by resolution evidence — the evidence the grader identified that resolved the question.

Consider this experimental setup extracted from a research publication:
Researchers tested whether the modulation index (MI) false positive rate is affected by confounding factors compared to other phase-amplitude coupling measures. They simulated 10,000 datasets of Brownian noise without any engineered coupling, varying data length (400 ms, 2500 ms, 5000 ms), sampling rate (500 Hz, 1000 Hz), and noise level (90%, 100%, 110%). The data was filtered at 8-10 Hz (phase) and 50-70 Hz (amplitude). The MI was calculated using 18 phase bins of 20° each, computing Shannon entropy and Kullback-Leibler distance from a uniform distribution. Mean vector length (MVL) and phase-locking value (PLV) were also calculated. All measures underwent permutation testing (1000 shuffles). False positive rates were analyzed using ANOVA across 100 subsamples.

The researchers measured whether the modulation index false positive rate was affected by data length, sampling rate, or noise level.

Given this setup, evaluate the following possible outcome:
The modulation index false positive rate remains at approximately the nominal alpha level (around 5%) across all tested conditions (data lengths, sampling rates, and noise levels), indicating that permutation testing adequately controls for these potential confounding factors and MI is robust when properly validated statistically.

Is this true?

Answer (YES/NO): YES